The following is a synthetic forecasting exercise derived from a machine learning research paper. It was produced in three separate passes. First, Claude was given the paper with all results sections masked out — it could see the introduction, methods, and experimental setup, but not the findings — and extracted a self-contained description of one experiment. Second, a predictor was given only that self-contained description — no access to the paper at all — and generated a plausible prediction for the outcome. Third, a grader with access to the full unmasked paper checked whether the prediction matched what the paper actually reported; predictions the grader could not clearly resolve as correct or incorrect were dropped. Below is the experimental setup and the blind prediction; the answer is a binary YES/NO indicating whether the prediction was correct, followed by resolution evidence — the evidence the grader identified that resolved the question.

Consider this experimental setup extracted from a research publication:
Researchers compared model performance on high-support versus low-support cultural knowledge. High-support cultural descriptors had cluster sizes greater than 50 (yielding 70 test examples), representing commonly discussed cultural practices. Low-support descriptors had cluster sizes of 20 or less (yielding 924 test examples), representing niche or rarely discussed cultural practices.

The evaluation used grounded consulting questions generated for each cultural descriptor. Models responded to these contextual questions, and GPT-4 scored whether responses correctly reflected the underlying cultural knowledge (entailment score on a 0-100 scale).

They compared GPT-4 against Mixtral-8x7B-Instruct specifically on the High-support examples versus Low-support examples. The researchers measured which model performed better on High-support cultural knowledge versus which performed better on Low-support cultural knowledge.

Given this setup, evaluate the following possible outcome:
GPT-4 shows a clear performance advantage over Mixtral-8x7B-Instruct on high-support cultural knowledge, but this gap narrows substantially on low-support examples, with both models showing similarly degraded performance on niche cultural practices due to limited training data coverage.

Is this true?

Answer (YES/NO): NO